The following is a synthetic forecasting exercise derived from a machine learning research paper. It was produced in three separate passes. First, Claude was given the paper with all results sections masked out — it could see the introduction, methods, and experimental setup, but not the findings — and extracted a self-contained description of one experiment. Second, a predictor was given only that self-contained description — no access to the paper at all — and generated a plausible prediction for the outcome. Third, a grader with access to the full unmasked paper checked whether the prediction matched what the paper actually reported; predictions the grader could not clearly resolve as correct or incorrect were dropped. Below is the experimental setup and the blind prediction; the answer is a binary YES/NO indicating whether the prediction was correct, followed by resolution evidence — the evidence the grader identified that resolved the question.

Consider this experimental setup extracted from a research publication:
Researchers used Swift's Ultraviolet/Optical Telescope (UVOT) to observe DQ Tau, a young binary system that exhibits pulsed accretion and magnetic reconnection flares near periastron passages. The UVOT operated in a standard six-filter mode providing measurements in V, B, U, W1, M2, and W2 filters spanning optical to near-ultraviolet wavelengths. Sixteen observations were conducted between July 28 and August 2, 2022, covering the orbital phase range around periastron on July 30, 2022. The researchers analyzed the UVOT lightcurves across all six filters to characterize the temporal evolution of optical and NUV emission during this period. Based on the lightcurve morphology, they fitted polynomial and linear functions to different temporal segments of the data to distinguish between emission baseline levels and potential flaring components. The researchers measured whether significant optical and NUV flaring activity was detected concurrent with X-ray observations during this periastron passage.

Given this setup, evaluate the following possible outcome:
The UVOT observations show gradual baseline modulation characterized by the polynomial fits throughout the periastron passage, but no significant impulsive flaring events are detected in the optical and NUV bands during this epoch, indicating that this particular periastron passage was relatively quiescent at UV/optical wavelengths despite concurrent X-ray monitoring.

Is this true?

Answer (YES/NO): NO